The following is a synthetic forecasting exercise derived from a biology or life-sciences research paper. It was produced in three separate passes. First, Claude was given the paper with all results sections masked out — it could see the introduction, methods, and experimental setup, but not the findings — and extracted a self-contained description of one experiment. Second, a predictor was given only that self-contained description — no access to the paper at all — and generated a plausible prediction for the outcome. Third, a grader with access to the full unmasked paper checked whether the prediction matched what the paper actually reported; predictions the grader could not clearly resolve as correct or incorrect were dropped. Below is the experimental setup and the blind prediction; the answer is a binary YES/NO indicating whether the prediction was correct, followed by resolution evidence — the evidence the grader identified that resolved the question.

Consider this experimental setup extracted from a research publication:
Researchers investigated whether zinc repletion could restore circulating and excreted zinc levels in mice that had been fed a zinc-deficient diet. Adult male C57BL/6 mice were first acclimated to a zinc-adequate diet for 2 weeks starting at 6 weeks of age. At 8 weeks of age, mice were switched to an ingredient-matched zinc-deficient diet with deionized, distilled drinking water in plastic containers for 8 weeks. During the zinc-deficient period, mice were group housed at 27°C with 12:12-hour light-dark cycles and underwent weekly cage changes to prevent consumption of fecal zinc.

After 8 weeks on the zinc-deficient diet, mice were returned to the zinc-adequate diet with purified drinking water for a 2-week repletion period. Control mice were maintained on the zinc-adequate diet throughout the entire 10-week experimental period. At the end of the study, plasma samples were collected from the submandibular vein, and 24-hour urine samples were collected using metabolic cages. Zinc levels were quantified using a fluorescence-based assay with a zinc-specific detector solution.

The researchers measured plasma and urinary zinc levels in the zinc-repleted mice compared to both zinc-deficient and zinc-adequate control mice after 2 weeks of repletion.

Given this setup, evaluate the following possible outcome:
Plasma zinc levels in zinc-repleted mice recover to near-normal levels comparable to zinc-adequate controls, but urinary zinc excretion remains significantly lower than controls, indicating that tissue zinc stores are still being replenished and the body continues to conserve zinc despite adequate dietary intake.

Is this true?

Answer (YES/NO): YES